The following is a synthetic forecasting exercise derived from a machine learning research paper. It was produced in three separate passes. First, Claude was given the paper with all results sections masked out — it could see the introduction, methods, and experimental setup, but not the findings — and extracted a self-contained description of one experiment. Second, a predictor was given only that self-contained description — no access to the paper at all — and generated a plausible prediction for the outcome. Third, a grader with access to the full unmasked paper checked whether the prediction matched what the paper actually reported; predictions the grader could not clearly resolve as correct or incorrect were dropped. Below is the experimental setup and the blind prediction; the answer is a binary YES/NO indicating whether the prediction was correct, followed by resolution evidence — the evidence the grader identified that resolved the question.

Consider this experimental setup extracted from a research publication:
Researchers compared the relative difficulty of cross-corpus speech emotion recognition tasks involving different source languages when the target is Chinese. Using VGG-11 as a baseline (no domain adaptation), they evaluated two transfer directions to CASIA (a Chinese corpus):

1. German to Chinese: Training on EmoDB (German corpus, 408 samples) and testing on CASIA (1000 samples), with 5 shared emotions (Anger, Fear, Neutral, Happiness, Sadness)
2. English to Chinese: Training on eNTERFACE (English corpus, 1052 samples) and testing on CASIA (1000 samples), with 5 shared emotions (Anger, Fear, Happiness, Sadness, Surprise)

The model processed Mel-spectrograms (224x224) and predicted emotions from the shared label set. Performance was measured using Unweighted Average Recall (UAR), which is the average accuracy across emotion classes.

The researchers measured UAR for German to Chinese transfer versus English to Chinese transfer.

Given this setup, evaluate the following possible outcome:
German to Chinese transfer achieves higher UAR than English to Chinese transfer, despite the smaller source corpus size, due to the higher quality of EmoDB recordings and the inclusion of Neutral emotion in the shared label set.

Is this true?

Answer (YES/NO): YES